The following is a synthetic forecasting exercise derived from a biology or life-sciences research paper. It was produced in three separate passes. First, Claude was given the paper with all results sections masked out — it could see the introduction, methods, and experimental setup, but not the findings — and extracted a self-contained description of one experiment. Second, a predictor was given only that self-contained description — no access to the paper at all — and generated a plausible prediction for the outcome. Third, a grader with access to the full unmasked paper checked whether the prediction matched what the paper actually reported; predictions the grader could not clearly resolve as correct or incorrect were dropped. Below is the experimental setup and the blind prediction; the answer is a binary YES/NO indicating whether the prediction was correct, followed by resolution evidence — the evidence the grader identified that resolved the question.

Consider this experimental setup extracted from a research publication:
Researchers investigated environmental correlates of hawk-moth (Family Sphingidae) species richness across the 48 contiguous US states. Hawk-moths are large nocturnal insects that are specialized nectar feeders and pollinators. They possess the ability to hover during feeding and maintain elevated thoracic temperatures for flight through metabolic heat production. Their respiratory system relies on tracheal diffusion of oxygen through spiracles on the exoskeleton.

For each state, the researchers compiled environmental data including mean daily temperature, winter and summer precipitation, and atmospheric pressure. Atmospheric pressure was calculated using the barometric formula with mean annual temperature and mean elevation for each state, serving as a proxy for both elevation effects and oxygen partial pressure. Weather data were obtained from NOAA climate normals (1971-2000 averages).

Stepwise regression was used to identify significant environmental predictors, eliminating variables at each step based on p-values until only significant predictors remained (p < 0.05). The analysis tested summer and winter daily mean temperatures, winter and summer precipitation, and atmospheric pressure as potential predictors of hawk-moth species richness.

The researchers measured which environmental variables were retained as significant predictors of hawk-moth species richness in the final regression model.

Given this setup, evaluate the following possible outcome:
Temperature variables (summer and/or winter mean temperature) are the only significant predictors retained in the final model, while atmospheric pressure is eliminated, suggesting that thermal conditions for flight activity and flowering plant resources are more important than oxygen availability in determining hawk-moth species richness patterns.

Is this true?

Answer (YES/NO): NO